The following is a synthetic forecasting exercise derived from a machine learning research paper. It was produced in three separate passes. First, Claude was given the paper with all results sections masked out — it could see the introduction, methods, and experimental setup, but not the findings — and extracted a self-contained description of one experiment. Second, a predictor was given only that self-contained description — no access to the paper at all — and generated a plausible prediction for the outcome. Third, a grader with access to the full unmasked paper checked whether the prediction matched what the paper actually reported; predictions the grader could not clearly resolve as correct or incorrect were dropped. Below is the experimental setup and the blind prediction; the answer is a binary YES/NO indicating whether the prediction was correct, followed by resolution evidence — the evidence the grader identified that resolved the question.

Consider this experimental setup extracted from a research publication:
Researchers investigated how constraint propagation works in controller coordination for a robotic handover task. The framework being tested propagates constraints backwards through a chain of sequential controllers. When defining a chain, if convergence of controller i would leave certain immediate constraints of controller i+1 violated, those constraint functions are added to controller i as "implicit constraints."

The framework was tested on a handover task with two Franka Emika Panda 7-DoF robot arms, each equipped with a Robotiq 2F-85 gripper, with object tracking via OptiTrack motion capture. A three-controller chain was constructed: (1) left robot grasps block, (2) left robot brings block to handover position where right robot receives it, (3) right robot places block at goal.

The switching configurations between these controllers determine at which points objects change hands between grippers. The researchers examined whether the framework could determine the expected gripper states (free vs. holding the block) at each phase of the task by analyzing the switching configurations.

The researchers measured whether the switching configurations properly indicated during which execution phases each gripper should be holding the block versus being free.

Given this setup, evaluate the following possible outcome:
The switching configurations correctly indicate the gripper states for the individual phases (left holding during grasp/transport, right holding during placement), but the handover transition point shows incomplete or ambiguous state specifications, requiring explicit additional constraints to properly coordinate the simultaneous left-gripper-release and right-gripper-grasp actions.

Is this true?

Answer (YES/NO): NO